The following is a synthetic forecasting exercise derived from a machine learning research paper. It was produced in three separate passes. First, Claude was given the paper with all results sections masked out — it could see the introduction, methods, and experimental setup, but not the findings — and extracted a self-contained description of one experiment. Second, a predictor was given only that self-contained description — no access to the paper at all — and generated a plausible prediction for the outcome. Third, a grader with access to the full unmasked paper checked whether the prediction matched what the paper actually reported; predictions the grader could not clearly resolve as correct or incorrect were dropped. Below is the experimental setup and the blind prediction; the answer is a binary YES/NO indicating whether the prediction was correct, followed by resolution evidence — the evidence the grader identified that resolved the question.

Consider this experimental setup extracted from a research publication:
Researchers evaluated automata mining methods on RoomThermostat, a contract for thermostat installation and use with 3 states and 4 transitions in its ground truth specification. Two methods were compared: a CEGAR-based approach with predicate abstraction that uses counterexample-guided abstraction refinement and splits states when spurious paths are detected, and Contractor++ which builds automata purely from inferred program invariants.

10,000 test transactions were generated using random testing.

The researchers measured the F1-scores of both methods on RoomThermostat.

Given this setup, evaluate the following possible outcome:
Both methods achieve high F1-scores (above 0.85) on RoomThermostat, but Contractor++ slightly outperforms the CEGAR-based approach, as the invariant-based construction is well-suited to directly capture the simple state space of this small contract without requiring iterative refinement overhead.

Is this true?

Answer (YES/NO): NO